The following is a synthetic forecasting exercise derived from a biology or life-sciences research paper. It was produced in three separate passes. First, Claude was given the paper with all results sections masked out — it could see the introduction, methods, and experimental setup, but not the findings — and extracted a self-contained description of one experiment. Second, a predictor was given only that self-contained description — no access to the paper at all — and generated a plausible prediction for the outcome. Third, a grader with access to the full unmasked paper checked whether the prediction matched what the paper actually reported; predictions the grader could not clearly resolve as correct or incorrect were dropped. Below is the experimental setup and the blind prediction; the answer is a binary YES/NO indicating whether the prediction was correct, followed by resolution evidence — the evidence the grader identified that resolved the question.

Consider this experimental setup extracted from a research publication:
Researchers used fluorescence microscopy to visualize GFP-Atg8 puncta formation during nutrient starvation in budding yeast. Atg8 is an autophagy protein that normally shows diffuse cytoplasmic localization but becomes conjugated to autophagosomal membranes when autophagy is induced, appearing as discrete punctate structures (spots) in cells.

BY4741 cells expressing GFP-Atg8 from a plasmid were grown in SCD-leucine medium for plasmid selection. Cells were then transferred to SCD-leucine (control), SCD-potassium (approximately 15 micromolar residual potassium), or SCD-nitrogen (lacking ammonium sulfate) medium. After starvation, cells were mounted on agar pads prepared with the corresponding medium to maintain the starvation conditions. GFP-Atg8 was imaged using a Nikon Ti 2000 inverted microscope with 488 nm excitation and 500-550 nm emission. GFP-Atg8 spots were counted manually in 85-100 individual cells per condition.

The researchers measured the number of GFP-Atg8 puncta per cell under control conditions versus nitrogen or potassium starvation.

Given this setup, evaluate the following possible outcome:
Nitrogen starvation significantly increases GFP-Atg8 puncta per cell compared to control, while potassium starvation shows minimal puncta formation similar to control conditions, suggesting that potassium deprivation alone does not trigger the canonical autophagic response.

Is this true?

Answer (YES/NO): NO